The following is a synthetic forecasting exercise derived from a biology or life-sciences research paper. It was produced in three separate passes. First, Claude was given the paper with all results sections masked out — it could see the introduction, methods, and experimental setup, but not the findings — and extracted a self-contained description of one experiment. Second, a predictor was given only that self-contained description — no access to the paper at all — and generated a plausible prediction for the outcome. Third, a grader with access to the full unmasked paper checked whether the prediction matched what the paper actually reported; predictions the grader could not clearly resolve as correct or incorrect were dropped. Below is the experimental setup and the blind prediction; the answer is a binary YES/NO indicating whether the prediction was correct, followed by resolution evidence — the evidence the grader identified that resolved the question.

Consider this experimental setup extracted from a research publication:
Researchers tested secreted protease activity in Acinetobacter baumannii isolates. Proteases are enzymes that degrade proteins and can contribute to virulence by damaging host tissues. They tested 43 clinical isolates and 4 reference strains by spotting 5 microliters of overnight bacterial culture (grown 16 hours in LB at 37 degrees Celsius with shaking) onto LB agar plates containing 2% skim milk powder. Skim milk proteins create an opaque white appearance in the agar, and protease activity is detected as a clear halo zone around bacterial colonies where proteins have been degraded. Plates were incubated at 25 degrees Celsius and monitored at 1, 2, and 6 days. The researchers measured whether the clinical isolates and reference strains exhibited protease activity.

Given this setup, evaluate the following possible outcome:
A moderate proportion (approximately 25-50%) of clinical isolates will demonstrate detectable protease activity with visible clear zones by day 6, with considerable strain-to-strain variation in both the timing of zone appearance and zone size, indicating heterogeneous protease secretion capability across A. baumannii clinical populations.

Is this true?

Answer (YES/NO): NO